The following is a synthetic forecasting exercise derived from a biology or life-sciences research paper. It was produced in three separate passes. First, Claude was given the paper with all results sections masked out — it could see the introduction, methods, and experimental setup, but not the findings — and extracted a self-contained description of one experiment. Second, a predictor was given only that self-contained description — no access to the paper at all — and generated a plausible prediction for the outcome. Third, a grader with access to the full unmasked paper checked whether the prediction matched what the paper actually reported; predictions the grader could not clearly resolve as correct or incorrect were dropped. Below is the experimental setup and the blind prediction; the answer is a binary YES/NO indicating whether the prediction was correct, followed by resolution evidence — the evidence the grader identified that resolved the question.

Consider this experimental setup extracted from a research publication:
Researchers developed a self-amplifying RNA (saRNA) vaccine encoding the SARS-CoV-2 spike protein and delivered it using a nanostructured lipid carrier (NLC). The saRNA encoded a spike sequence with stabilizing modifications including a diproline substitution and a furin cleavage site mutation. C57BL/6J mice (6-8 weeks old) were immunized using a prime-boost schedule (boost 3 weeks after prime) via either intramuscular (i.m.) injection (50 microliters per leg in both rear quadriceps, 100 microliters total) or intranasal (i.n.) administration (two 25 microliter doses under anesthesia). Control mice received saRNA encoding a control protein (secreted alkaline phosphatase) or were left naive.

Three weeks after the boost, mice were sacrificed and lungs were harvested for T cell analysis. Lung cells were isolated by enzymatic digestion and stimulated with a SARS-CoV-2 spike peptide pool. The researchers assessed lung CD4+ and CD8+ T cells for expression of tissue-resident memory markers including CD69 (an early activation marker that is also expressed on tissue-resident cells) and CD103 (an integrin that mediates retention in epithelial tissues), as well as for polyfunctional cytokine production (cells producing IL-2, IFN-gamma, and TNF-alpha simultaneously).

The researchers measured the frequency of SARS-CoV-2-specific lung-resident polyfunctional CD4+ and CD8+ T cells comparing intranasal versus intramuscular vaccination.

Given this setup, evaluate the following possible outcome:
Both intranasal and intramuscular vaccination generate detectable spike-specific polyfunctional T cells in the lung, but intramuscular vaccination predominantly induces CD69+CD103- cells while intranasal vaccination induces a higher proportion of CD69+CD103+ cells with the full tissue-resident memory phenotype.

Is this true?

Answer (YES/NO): NO